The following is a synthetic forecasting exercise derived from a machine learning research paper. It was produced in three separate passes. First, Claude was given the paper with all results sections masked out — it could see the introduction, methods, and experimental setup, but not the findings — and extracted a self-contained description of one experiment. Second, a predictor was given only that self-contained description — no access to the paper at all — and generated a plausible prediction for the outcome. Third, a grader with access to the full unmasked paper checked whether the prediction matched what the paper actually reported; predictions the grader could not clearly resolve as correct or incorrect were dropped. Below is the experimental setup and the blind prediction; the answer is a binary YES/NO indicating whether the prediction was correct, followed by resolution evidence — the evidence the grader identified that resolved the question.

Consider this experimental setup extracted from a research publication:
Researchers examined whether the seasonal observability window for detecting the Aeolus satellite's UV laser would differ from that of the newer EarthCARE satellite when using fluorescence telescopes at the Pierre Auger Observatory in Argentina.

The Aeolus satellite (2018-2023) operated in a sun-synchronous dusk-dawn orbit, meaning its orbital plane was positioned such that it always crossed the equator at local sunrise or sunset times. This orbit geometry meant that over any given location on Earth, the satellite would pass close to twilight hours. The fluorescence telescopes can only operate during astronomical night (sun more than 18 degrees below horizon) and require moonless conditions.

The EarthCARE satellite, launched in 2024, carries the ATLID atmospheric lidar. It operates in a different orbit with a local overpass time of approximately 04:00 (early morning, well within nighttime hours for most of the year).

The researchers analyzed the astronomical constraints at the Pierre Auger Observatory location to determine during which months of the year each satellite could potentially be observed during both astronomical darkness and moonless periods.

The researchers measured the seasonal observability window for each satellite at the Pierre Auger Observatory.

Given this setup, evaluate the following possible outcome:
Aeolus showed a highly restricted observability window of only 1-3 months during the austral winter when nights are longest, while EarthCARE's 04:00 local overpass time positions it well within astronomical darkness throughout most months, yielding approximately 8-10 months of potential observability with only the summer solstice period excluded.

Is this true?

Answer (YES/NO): NO